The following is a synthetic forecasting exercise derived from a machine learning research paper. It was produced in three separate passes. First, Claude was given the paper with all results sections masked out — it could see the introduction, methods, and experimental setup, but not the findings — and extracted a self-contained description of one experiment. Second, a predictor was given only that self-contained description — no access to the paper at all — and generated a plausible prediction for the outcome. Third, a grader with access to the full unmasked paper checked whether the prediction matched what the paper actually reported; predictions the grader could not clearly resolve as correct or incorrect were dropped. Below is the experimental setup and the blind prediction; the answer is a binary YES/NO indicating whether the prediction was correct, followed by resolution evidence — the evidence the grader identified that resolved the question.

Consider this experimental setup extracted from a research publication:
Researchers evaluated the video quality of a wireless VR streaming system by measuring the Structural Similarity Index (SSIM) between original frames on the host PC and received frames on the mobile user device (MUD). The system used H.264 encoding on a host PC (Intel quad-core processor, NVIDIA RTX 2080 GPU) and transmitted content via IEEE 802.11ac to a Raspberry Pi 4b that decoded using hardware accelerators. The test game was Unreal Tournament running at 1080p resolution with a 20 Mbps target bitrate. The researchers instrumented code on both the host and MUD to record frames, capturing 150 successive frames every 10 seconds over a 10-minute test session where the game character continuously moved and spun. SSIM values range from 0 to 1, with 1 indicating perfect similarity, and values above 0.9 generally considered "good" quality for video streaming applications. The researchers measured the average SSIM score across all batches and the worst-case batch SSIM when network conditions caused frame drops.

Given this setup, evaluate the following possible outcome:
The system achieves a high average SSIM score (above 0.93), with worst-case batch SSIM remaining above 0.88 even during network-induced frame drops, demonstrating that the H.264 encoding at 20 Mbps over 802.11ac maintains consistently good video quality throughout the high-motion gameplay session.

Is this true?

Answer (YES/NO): NO